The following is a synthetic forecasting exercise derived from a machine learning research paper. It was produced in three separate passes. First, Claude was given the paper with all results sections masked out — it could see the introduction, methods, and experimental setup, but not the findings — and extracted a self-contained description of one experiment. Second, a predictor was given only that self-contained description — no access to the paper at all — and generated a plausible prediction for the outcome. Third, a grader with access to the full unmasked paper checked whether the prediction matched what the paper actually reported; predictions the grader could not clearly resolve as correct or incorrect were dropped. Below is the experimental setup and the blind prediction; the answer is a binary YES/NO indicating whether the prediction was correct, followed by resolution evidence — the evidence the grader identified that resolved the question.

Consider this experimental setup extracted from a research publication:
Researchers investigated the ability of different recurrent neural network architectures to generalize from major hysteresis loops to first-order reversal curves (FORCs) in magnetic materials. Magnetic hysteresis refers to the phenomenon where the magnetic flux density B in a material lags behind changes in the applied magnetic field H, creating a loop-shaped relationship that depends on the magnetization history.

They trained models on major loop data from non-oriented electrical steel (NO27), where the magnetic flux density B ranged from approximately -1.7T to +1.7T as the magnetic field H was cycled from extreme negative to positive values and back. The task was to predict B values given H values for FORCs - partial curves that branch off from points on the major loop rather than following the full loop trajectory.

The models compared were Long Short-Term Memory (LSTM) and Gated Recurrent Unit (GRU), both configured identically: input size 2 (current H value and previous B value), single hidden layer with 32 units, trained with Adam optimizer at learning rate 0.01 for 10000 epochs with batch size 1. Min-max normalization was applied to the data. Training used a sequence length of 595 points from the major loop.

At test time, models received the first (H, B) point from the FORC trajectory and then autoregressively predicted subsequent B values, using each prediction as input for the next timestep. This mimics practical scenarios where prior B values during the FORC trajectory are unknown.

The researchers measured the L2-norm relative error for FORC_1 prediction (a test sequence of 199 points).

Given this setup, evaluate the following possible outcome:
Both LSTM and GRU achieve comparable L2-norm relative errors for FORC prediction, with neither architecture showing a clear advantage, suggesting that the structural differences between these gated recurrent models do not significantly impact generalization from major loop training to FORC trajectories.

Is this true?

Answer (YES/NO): NO